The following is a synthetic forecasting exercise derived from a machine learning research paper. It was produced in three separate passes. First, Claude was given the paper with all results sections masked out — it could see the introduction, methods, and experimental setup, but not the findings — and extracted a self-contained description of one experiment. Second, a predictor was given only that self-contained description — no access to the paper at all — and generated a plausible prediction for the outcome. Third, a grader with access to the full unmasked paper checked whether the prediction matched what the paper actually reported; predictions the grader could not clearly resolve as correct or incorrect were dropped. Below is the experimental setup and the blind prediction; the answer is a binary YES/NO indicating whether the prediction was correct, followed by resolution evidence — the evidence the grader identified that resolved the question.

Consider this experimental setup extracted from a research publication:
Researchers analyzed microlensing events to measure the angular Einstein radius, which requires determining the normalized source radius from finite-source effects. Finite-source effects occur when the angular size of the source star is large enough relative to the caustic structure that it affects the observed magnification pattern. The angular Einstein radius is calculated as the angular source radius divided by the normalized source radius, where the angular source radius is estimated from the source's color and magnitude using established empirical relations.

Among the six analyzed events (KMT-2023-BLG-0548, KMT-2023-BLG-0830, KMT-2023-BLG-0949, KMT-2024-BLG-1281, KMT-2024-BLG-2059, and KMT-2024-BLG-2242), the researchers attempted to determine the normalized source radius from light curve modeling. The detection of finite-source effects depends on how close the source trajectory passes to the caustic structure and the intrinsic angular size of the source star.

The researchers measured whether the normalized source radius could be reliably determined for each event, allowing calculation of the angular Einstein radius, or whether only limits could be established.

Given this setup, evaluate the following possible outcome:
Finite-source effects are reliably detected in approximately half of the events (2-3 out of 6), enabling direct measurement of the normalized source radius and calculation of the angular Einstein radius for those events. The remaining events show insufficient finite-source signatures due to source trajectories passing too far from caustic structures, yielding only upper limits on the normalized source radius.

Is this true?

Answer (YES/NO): NO